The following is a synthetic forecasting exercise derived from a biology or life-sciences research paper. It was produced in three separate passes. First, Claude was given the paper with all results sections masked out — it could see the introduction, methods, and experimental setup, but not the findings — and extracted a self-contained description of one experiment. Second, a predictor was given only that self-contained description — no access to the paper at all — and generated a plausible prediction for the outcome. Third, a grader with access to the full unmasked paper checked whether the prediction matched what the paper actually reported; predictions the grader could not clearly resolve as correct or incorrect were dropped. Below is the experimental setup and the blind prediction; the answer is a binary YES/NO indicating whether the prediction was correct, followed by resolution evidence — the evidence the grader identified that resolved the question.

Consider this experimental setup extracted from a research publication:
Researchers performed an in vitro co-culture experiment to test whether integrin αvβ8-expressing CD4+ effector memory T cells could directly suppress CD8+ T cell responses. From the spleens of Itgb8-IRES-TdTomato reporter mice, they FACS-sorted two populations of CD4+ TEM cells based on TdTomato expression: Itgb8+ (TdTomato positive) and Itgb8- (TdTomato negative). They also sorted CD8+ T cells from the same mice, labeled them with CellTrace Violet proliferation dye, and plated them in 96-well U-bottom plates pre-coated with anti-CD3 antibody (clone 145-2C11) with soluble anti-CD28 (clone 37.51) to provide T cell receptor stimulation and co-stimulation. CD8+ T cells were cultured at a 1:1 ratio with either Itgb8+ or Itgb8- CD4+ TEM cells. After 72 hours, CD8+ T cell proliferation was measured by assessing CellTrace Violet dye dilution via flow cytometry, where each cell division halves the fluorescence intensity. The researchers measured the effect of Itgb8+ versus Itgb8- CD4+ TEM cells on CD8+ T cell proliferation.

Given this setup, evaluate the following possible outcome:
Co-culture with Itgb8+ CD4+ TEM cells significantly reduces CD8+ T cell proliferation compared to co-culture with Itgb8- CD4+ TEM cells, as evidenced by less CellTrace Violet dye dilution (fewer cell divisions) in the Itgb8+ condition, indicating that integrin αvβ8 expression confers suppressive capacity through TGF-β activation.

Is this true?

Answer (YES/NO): YES